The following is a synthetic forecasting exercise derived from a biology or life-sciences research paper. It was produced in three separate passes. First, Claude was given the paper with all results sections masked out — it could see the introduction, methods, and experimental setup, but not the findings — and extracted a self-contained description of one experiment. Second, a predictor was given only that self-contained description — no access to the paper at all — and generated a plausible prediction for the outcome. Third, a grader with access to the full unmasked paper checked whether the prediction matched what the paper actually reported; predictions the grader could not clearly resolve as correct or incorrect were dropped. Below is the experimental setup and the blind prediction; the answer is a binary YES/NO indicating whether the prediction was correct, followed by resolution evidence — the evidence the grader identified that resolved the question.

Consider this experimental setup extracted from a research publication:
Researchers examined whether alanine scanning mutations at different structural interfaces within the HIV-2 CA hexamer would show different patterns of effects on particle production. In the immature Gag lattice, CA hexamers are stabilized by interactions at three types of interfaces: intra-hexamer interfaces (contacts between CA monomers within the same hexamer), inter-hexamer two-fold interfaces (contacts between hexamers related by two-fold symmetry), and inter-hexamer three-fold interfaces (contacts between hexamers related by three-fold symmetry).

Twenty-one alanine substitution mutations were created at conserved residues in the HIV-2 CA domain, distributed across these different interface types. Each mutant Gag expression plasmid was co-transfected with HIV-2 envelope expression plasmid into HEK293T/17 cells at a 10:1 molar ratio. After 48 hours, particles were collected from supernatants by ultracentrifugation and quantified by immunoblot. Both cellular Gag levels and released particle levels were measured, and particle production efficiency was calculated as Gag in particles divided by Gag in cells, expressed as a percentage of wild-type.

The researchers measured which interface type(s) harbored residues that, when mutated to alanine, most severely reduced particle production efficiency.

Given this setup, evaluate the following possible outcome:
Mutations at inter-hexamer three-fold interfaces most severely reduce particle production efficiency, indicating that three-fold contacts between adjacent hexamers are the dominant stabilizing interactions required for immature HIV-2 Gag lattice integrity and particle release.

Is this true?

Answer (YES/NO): NO